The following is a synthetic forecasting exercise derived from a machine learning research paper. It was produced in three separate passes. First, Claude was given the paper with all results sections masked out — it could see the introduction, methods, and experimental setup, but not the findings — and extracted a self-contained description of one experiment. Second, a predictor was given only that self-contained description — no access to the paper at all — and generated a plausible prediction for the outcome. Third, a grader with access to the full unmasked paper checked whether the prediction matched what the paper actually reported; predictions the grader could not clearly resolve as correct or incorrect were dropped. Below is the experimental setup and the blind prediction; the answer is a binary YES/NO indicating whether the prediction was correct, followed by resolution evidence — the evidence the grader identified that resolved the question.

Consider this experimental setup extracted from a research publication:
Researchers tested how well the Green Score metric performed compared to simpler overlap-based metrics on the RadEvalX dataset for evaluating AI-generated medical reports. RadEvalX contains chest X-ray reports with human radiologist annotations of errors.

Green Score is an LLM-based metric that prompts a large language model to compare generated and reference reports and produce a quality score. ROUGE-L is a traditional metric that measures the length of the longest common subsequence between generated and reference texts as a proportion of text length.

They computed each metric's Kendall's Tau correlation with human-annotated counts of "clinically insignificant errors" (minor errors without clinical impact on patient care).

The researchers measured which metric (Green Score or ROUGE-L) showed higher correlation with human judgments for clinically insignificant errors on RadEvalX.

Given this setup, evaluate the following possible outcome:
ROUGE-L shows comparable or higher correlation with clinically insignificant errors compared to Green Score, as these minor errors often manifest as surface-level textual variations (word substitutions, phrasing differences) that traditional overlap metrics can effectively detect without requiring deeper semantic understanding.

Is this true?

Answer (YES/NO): NO